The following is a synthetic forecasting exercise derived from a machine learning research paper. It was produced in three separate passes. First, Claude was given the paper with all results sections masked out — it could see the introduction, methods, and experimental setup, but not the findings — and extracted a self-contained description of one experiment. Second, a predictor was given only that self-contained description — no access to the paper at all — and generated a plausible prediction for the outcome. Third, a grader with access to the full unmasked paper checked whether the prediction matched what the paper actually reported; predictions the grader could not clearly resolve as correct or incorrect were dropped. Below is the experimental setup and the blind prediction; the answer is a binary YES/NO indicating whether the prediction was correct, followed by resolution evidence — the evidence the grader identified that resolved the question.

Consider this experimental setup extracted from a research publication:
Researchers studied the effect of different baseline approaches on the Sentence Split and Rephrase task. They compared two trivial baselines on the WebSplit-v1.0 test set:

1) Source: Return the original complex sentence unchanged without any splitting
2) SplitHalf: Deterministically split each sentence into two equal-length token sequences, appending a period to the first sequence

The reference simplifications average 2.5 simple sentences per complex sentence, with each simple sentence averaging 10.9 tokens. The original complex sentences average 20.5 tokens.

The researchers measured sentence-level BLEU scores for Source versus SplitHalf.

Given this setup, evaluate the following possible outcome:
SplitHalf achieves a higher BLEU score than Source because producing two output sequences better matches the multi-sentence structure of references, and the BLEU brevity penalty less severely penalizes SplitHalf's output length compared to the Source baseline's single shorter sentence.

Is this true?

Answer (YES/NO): NO